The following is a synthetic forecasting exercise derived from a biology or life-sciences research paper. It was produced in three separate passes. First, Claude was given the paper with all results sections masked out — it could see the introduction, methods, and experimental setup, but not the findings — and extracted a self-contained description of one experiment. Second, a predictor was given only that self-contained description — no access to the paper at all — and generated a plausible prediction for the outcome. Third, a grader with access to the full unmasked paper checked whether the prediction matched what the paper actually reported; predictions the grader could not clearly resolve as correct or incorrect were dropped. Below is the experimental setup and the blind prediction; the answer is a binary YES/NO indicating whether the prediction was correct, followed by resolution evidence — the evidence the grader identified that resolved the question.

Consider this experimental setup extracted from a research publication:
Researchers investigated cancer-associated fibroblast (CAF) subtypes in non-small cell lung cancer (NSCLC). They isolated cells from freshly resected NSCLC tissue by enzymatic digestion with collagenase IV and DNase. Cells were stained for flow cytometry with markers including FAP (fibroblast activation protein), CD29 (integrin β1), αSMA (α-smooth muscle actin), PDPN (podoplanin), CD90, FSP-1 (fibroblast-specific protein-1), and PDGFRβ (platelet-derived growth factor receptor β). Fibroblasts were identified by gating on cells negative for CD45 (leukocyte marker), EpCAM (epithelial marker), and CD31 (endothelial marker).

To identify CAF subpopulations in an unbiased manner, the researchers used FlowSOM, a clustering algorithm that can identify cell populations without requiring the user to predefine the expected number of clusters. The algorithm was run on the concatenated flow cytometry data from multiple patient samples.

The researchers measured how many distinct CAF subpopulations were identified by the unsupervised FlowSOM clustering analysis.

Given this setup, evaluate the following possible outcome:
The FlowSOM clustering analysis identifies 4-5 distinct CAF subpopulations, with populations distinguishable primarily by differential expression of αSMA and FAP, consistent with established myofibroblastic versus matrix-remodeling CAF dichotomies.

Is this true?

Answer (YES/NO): YES